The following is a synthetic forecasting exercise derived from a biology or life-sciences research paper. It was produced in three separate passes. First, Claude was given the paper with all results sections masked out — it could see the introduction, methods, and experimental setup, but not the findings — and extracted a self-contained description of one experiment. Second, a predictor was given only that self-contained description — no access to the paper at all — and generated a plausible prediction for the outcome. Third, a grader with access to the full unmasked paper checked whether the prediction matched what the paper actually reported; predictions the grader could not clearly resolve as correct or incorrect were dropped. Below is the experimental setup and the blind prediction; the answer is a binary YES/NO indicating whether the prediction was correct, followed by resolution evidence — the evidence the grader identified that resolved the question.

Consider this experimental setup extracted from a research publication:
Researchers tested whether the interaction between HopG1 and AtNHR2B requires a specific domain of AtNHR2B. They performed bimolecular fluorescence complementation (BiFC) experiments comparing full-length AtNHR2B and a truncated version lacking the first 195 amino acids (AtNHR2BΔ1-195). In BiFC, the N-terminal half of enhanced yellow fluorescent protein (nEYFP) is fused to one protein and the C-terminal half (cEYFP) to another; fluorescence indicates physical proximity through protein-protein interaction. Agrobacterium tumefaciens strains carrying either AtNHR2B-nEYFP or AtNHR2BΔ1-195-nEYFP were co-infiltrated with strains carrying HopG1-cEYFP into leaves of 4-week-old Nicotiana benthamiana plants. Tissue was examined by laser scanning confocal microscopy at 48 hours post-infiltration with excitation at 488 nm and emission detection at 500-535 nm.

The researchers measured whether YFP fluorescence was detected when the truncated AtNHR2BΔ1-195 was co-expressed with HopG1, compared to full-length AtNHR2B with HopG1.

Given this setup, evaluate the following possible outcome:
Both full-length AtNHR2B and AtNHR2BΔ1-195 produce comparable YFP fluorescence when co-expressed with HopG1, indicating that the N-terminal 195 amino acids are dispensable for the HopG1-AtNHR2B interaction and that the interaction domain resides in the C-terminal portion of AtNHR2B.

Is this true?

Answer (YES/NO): NO